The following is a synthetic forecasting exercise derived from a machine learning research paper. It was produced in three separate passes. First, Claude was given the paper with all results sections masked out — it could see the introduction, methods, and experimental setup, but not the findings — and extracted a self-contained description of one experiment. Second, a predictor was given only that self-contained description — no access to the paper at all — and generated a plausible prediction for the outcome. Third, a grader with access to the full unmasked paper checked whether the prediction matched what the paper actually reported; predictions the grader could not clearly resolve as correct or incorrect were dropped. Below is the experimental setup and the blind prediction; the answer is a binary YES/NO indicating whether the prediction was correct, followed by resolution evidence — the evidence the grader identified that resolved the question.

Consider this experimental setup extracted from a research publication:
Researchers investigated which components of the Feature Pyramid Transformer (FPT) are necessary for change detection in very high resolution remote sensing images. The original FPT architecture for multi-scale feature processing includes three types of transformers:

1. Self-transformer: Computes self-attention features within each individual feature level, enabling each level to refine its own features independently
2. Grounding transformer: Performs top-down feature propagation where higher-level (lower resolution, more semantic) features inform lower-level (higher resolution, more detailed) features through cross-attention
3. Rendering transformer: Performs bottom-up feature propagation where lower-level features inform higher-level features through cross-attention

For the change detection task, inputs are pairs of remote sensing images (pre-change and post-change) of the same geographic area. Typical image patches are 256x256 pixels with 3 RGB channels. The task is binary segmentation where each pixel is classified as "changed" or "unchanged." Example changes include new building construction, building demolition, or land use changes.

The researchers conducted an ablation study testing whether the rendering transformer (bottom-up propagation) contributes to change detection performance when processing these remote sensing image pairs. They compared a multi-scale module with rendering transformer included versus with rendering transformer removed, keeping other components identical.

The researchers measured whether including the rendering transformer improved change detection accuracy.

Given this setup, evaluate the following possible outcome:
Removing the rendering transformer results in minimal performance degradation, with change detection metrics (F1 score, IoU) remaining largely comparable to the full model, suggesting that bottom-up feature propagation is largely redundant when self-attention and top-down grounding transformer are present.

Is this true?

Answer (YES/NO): YES